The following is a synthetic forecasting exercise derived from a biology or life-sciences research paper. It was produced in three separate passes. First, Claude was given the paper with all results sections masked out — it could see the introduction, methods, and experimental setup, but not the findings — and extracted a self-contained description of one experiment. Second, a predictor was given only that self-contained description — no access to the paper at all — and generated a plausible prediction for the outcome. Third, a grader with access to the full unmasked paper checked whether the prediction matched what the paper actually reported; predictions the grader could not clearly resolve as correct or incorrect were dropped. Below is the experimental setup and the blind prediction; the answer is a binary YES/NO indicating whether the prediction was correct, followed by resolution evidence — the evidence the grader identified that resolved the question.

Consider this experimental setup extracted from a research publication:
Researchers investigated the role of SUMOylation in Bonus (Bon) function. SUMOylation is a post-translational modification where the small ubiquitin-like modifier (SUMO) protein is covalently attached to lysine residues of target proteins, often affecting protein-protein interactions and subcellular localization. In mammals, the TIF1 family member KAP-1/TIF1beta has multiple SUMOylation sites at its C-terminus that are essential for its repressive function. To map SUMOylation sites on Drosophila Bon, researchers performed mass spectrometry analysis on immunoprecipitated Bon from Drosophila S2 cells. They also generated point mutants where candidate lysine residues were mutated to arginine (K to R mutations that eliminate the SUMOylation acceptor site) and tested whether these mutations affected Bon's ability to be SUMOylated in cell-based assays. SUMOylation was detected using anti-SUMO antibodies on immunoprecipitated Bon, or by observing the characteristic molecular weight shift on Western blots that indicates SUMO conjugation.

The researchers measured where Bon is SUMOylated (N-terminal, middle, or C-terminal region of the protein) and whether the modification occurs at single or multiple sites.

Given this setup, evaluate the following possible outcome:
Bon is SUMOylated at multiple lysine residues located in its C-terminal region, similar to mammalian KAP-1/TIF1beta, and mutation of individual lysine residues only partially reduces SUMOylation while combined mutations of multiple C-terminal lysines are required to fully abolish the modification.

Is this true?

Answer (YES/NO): NO